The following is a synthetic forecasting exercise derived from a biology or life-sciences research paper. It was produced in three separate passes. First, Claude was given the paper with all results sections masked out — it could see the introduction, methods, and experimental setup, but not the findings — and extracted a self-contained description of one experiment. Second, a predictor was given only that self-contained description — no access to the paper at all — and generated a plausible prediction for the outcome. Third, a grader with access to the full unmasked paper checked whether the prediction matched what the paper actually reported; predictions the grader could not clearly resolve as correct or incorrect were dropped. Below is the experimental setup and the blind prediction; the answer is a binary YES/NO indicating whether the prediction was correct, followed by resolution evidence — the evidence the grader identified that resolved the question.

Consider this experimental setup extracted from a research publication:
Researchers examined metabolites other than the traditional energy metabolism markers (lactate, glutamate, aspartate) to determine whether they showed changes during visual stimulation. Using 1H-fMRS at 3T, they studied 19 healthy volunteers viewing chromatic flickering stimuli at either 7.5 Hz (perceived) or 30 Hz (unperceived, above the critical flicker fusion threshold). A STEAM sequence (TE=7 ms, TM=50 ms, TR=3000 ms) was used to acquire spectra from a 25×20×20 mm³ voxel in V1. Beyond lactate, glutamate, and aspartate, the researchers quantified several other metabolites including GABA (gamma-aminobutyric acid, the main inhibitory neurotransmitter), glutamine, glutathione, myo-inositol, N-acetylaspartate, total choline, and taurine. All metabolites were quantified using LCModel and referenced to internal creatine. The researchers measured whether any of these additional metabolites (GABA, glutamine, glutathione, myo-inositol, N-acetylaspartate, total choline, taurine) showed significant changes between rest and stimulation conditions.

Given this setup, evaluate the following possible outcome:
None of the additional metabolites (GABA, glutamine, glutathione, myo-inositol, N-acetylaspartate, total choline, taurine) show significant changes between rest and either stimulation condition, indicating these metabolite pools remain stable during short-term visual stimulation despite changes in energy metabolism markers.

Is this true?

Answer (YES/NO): YES